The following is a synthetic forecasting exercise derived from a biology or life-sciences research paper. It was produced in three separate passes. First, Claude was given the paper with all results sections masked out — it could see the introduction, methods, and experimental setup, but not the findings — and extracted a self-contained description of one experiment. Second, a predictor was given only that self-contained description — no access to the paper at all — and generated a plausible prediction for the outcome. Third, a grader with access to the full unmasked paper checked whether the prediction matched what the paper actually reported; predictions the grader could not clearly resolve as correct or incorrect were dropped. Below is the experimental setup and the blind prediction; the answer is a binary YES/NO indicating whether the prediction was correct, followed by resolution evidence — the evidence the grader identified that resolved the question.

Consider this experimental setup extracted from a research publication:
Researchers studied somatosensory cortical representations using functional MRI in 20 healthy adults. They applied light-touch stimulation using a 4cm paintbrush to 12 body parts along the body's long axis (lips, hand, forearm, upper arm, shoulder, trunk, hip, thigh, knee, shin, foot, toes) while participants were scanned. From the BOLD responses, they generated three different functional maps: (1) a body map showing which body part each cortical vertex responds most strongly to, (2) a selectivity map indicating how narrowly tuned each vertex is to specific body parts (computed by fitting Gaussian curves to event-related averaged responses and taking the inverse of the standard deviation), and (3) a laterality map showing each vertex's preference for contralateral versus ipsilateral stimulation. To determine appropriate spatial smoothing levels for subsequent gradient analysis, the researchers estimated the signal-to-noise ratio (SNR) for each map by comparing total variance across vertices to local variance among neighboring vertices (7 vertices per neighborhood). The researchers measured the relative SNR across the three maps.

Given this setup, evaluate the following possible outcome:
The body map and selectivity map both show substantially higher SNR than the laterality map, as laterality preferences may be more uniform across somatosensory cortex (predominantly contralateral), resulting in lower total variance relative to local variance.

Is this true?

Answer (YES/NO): NO